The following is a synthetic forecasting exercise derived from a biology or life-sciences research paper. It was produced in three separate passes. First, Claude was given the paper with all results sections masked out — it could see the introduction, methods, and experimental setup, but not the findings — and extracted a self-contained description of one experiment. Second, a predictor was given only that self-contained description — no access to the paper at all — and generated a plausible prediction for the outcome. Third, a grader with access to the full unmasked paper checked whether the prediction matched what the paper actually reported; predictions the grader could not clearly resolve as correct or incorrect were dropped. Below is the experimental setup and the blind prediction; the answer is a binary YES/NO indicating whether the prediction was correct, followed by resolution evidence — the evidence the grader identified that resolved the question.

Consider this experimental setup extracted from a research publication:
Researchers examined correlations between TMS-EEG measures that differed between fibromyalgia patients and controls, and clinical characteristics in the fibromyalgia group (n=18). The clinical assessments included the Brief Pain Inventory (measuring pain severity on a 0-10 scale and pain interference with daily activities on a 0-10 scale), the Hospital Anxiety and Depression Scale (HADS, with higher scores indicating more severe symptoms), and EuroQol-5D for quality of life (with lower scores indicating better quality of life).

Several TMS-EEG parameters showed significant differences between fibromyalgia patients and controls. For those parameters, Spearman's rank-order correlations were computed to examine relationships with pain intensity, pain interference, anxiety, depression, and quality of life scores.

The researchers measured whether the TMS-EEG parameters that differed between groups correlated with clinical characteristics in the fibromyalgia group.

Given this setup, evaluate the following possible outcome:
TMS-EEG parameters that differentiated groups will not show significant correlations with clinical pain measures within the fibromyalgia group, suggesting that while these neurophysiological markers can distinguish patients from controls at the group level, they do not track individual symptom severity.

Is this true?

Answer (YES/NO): NO